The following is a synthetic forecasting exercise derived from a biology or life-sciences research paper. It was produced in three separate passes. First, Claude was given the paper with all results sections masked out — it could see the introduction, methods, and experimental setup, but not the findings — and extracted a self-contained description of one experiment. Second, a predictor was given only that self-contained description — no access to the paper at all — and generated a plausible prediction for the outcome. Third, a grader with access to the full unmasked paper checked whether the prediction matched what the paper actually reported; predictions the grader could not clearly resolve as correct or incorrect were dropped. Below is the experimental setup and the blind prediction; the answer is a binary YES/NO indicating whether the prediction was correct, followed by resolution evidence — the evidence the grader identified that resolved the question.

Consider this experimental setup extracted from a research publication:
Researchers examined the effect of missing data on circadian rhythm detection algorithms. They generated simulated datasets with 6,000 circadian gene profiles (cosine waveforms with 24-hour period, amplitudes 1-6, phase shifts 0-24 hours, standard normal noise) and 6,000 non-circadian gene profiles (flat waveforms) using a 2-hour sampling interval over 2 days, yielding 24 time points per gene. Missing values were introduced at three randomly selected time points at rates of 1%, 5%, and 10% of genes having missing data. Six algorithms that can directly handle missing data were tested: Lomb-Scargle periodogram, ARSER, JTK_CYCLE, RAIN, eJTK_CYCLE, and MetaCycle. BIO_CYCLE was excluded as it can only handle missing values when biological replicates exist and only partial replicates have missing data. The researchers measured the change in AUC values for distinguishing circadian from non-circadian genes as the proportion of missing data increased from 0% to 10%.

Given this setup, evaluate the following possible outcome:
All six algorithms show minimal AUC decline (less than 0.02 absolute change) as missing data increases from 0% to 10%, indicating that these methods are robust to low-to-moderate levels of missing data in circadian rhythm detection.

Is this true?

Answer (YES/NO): NO